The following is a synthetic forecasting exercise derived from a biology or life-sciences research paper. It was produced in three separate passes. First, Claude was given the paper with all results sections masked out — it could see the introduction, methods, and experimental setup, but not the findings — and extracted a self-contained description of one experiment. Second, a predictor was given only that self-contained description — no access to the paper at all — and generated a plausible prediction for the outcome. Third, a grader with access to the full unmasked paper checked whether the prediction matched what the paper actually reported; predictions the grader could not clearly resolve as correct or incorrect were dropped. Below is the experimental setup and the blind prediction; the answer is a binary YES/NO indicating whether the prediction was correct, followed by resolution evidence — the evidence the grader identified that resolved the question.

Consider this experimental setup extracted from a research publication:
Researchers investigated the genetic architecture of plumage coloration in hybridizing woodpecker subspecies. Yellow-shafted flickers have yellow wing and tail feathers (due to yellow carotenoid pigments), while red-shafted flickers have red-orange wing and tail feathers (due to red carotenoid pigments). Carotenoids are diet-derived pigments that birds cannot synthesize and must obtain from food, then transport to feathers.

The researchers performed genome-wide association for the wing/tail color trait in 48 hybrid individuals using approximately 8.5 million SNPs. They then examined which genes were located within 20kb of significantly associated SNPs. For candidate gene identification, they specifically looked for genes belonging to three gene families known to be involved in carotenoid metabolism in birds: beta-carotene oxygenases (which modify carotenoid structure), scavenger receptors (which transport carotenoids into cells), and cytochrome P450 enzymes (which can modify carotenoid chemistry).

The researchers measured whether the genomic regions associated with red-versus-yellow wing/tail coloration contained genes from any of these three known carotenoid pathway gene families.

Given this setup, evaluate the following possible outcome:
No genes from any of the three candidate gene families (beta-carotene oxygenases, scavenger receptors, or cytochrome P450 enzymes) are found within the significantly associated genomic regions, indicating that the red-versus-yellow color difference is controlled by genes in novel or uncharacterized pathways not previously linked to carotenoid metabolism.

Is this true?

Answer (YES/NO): NO